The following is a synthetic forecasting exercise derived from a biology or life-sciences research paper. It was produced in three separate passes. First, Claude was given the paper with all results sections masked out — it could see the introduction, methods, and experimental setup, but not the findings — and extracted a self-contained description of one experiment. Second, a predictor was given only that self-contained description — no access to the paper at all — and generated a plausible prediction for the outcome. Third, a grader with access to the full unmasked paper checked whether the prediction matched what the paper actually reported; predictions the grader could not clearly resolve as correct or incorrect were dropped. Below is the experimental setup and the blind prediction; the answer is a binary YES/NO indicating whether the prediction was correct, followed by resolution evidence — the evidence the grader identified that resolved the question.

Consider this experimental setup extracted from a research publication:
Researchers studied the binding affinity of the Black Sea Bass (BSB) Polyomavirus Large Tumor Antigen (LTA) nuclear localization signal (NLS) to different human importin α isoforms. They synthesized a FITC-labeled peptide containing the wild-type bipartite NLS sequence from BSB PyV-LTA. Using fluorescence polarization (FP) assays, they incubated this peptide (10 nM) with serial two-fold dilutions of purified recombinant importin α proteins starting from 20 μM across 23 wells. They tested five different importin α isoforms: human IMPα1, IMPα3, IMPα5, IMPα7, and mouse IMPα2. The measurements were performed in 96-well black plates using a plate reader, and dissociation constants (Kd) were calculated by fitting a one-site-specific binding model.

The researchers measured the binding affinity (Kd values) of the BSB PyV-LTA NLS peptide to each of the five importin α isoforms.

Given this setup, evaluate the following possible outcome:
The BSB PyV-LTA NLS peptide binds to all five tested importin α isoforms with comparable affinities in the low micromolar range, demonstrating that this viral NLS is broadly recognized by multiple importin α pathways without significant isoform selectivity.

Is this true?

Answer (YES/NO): NO